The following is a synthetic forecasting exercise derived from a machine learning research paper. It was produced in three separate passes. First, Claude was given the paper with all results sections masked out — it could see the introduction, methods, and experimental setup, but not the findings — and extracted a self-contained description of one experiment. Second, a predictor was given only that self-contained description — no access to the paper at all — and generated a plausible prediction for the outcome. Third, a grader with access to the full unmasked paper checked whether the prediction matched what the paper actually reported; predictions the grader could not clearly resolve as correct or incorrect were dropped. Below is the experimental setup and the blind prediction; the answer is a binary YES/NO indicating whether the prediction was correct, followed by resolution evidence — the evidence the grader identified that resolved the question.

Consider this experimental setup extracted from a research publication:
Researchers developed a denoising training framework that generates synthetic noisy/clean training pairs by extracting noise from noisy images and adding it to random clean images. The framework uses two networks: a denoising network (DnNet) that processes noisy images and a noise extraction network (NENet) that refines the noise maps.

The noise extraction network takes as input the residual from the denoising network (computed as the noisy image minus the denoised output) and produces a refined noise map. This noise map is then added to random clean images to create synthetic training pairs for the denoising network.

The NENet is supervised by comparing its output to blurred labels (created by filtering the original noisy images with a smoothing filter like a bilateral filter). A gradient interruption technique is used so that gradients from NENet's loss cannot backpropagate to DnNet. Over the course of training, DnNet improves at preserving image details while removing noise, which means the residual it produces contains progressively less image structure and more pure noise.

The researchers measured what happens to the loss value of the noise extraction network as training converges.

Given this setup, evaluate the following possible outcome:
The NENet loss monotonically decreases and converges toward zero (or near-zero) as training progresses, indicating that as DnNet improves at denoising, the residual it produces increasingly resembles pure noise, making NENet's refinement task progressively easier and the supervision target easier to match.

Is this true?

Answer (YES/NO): NO